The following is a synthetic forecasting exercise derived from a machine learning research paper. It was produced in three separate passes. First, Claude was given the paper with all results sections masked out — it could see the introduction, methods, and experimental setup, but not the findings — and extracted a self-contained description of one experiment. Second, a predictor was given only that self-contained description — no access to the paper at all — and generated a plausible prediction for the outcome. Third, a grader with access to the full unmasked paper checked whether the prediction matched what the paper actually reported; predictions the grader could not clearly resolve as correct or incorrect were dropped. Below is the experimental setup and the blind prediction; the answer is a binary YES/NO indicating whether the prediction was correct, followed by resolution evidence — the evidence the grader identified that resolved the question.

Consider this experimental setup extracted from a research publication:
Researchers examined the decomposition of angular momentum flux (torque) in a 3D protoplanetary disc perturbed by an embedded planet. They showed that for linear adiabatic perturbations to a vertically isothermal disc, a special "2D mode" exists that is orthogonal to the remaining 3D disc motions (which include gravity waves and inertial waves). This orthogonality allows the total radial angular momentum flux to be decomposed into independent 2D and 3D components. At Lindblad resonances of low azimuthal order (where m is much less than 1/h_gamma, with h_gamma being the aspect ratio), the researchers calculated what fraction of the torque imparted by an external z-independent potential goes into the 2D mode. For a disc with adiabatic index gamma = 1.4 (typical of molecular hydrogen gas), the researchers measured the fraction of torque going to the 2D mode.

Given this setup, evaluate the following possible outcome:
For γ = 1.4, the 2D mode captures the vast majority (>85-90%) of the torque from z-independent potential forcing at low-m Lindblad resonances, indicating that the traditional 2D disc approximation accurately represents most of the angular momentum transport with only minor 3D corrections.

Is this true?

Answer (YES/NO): YES